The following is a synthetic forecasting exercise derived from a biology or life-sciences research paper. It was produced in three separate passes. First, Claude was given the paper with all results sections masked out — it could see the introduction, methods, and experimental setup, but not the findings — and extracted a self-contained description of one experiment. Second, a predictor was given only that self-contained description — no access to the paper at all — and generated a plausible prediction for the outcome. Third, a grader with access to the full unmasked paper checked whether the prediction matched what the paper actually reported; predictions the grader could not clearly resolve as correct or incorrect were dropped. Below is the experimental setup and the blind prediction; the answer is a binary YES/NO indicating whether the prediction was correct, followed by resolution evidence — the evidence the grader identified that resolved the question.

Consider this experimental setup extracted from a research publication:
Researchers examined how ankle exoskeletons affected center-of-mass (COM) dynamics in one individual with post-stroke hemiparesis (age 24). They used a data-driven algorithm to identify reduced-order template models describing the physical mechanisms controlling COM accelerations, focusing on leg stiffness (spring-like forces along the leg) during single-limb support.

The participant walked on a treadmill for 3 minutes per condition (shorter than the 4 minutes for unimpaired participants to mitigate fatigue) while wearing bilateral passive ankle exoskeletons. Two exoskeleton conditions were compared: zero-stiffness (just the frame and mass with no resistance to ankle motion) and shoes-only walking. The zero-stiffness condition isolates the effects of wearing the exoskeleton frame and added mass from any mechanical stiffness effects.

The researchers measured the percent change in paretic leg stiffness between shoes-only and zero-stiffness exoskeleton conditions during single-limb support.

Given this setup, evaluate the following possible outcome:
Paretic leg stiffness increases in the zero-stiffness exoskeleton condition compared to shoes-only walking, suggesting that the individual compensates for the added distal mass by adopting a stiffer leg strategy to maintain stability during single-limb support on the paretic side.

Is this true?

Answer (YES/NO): YES